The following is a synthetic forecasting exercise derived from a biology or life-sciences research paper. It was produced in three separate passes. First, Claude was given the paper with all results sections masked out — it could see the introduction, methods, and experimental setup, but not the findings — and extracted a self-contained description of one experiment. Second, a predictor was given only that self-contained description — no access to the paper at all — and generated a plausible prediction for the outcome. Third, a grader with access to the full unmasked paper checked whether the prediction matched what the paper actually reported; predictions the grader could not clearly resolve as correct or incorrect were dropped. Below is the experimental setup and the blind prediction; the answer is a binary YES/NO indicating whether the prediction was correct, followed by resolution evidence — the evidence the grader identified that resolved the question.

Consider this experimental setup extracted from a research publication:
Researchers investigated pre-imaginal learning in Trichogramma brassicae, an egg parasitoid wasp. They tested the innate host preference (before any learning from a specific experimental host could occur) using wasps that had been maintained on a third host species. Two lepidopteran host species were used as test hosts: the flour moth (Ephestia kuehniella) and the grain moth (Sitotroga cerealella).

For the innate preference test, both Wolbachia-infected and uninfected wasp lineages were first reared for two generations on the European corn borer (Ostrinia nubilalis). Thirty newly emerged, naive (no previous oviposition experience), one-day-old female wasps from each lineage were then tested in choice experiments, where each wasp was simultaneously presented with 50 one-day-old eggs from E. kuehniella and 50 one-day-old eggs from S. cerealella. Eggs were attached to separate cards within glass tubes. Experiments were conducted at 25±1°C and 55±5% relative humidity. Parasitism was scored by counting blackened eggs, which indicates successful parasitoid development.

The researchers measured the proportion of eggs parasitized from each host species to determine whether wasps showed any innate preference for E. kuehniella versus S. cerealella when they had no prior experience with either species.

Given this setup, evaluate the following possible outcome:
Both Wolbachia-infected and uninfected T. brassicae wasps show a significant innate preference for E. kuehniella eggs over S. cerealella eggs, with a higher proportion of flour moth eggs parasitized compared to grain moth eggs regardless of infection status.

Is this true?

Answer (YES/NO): NO